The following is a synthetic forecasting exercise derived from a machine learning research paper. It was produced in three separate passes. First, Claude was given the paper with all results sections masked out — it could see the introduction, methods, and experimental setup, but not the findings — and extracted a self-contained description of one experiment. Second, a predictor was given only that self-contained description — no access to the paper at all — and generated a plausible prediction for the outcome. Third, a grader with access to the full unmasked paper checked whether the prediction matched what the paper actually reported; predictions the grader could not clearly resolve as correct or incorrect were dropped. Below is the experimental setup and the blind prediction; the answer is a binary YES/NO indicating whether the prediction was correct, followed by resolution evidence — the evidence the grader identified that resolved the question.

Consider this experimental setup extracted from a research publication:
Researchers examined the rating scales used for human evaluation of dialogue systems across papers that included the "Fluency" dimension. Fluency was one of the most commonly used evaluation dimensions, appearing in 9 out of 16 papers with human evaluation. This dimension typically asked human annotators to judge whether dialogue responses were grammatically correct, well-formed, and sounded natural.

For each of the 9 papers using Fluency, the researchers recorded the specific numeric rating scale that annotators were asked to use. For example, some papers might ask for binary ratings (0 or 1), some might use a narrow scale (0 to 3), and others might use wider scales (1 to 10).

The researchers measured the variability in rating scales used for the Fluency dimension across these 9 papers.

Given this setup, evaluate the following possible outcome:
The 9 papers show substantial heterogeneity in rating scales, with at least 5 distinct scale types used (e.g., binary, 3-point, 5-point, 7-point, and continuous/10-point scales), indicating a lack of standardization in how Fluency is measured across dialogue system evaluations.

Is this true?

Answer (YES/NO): NO